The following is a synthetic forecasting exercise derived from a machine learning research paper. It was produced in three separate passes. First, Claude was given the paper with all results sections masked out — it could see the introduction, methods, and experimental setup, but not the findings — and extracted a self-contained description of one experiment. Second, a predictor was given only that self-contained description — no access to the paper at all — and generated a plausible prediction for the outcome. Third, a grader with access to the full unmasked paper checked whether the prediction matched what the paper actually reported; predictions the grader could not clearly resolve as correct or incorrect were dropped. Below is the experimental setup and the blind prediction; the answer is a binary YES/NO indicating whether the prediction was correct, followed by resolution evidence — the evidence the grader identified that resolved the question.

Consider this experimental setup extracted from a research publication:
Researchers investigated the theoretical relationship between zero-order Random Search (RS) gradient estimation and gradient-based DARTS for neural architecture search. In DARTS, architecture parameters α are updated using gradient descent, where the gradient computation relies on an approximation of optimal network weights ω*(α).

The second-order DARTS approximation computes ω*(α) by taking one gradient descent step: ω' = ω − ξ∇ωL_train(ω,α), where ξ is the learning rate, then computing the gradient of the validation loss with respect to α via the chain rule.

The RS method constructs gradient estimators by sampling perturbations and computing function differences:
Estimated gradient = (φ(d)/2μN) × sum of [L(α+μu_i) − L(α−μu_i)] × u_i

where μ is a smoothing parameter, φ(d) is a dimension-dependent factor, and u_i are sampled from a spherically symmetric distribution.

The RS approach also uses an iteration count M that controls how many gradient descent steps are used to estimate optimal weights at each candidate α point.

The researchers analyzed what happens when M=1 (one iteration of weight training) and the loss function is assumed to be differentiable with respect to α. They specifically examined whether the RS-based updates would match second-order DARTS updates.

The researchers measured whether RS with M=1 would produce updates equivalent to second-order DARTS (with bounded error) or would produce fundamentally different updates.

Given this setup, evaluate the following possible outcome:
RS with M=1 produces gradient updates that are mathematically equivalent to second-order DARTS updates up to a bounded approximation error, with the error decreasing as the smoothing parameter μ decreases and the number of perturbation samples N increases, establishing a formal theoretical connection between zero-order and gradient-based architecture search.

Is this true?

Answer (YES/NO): NO